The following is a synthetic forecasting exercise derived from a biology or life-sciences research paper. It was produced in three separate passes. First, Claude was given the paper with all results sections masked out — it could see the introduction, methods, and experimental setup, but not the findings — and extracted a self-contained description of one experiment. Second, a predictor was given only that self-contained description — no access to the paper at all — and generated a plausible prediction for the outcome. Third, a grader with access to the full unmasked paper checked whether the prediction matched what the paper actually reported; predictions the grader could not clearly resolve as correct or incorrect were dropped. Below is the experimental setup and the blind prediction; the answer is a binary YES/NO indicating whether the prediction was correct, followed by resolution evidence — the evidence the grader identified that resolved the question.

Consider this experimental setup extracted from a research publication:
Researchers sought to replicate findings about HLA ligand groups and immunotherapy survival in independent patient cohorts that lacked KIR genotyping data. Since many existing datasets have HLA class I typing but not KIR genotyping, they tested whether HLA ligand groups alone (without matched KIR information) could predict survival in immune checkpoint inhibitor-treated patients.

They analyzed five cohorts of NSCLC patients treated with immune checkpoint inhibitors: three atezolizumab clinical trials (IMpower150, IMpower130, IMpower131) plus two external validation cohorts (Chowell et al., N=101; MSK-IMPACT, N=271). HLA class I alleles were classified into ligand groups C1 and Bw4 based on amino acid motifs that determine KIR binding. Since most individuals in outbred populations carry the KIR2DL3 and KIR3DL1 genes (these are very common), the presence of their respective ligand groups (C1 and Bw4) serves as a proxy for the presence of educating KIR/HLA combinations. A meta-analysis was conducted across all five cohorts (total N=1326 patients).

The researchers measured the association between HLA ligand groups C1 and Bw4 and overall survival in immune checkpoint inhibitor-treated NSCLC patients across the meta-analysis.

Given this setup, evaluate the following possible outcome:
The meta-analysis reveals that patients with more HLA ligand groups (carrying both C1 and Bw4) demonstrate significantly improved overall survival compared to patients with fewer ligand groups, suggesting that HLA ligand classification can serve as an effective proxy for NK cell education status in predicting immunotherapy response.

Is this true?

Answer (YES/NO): NO